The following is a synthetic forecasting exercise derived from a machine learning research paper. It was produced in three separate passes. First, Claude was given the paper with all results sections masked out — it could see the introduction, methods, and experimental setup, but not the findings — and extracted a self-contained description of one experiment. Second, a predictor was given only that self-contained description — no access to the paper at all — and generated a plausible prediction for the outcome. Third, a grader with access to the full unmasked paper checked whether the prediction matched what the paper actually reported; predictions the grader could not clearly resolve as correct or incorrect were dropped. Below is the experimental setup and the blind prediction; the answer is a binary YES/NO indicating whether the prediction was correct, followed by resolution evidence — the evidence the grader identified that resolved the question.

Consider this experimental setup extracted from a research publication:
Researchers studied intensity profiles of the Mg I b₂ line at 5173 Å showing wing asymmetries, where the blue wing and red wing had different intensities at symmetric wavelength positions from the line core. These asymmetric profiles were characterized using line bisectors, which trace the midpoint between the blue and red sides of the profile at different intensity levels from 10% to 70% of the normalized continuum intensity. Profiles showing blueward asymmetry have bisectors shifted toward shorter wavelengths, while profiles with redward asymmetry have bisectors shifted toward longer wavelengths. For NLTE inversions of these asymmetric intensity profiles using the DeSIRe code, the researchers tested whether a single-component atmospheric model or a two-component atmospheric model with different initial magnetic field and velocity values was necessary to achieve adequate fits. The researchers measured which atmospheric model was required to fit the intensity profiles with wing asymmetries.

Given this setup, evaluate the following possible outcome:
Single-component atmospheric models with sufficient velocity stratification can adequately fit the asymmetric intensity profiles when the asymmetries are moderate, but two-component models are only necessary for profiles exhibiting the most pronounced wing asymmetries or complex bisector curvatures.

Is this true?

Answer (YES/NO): NO